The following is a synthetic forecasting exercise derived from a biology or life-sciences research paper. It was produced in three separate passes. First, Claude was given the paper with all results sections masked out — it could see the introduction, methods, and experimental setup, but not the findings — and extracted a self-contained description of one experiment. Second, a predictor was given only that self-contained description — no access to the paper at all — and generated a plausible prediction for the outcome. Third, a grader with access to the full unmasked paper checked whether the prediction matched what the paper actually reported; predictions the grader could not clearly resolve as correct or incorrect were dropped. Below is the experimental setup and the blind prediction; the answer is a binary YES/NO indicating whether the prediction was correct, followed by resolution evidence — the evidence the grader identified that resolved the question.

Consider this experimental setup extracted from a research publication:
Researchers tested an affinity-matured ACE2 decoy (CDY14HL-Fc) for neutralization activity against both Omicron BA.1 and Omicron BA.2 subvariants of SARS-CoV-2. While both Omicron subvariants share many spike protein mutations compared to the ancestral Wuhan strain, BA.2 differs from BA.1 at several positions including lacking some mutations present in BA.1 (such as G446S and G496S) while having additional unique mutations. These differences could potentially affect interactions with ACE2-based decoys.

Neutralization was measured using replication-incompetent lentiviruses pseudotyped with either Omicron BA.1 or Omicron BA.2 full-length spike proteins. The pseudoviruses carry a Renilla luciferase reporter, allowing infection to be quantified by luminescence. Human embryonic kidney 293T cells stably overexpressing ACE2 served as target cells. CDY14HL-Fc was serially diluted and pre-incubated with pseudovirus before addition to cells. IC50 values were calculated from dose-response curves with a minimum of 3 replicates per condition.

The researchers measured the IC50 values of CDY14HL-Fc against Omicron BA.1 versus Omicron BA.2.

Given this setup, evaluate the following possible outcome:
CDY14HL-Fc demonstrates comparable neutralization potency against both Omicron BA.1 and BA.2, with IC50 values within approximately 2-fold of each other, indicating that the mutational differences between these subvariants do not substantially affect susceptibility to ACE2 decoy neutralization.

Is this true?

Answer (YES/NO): YES